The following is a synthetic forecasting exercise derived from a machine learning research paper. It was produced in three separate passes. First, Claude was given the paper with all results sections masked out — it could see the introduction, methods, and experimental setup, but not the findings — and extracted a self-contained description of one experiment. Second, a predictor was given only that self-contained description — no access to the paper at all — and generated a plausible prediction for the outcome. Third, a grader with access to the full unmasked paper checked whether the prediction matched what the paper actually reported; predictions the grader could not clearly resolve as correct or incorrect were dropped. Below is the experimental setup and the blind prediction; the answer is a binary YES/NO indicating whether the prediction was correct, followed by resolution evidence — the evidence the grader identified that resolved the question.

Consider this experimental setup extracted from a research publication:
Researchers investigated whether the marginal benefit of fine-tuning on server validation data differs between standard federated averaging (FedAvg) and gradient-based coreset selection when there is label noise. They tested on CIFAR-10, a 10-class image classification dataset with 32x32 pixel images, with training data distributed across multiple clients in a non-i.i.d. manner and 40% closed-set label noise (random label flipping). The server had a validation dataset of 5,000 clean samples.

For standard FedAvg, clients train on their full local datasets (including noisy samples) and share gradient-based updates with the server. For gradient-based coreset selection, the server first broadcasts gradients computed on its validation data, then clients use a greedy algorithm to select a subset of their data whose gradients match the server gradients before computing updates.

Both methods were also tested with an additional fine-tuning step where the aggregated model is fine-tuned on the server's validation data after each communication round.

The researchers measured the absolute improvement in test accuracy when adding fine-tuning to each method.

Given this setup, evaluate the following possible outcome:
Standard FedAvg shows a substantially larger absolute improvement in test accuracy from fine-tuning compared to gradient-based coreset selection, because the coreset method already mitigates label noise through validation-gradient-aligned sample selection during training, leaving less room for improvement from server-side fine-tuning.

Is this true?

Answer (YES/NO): NO